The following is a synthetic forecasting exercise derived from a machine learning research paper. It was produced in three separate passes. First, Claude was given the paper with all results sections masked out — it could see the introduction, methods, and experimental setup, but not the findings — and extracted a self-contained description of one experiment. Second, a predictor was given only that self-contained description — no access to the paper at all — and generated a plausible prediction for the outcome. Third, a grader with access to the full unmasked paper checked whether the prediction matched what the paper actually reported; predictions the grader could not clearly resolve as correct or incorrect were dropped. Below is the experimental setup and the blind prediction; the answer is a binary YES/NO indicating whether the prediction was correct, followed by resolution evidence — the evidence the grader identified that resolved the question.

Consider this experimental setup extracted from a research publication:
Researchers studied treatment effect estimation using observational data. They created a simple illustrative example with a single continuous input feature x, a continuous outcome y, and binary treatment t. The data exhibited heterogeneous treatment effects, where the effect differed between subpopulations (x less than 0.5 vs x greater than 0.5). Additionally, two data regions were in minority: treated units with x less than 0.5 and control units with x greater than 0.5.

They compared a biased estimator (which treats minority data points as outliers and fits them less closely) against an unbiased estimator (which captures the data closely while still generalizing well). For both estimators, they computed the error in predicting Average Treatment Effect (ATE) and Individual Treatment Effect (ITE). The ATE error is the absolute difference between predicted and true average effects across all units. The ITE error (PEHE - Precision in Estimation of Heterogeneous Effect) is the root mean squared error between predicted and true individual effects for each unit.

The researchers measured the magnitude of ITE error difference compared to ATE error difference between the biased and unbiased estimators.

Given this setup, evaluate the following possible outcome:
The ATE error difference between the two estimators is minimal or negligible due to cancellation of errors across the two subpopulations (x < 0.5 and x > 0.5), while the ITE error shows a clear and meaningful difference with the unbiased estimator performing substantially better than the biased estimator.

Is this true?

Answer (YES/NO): NO